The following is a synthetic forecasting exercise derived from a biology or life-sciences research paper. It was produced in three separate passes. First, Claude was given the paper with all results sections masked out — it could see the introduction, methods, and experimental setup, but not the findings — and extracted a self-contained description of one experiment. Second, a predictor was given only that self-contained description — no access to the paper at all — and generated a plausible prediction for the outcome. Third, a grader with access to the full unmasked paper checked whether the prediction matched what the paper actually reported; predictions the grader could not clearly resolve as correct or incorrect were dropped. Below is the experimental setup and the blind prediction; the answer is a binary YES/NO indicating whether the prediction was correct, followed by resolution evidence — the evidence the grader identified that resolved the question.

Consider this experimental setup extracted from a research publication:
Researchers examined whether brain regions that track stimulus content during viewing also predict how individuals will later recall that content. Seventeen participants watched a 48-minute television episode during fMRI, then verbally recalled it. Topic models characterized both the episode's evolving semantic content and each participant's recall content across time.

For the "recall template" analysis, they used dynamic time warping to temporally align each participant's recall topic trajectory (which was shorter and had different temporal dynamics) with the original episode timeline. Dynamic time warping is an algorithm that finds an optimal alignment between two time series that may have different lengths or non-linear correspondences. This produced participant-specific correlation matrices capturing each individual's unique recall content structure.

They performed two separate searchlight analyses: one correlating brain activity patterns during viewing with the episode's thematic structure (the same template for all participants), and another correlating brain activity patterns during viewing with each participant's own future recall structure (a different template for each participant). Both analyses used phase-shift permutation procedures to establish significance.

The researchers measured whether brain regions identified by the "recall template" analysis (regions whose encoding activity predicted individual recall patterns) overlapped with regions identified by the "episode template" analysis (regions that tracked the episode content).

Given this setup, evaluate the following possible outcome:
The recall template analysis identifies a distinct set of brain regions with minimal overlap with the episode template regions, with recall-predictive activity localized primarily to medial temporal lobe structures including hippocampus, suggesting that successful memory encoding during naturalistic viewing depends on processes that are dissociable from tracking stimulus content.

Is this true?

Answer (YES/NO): NO